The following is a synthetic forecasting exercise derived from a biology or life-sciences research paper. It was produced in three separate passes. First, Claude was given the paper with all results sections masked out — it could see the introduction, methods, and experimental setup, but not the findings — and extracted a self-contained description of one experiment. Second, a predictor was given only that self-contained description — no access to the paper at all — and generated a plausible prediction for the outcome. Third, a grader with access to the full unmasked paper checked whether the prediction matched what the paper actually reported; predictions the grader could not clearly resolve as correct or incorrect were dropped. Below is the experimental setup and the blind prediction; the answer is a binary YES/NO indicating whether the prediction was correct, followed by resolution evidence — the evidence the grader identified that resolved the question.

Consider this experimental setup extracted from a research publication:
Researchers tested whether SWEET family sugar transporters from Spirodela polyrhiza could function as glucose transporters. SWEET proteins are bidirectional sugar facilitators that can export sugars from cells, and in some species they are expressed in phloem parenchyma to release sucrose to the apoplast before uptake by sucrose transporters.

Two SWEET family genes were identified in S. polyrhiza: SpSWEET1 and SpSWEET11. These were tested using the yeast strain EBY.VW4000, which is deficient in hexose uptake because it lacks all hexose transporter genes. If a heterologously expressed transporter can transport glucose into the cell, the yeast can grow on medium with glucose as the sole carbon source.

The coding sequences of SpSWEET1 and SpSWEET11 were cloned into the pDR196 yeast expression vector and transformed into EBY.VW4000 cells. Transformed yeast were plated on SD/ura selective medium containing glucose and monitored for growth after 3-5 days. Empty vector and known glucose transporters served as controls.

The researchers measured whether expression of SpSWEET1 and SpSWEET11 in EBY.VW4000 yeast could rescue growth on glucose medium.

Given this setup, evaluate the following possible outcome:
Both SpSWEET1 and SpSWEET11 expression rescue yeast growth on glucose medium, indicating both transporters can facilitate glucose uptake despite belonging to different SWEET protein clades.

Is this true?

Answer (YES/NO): NO